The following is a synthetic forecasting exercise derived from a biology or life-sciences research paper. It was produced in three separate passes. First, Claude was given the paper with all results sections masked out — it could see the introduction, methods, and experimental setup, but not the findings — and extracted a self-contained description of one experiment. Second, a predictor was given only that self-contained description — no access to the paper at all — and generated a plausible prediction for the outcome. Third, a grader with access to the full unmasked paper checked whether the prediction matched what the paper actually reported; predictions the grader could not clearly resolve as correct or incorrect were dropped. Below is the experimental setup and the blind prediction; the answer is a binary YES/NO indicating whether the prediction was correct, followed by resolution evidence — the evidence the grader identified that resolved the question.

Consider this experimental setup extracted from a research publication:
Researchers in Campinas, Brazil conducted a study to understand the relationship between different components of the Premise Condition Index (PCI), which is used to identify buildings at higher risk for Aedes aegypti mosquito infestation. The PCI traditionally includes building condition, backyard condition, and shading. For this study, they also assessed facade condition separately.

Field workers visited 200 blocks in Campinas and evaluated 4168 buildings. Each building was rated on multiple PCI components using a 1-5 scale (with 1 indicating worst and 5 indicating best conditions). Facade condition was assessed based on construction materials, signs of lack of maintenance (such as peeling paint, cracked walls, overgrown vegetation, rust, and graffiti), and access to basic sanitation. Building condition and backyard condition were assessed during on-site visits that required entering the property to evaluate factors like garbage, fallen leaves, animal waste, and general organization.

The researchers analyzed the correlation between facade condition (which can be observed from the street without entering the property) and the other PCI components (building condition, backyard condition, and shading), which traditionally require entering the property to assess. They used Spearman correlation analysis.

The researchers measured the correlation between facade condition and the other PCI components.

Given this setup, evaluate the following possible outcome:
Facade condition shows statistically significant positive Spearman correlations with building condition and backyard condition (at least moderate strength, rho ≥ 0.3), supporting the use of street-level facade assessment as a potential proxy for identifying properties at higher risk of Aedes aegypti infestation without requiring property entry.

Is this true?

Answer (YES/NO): YES